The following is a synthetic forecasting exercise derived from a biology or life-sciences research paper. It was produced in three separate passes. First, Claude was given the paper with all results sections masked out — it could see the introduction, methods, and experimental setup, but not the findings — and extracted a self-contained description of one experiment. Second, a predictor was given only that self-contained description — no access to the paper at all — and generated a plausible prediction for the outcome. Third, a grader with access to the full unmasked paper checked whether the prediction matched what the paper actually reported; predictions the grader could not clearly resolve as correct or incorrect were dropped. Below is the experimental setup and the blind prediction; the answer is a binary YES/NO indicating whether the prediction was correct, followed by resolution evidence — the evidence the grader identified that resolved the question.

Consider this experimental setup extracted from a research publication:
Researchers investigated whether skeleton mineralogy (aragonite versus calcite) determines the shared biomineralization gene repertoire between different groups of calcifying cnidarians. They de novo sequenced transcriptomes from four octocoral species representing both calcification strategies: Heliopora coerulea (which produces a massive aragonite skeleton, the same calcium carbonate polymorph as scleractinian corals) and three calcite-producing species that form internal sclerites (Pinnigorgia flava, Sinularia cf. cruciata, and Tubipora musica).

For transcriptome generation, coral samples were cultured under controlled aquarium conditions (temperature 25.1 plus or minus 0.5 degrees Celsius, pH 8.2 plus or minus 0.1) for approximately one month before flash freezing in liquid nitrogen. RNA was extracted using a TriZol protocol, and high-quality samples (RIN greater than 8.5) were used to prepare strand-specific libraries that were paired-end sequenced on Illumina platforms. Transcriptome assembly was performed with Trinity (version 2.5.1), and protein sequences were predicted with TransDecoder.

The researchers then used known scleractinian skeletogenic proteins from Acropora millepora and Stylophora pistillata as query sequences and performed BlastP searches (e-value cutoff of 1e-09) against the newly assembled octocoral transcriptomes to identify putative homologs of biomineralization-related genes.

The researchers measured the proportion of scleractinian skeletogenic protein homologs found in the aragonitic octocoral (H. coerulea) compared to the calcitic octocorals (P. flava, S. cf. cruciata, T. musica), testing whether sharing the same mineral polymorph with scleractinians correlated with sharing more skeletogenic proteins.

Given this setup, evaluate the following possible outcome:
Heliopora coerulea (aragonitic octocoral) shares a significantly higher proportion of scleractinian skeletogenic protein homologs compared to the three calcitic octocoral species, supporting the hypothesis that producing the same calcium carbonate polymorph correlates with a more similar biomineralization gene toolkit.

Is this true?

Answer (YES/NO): NO